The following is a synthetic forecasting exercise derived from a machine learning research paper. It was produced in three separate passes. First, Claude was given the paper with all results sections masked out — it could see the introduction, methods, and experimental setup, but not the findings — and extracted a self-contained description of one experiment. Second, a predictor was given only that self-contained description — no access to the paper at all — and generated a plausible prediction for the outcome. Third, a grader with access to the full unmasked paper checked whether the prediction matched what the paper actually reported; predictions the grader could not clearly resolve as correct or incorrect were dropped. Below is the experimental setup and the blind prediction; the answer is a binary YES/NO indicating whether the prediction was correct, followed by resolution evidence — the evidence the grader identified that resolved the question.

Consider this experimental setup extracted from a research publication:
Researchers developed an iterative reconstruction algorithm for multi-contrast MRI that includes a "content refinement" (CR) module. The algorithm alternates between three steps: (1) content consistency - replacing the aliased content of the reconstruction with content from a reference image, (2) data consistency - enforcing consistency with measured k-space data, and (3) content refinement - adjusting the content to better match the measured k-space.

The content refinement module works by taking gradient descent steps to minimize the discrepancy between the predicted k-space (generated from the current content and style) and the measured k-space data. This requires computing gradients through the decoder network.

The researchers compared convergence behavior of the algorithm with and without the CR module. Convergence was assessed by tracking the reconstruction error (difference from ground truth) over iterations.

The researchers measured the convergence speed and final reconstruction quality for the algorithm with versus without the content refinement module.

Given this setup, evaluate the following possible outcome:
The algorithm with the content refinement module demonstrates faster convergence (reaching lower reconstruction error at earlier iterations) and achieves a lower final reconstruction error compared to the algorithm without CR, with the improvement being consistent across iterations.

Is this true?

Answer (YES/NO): NO